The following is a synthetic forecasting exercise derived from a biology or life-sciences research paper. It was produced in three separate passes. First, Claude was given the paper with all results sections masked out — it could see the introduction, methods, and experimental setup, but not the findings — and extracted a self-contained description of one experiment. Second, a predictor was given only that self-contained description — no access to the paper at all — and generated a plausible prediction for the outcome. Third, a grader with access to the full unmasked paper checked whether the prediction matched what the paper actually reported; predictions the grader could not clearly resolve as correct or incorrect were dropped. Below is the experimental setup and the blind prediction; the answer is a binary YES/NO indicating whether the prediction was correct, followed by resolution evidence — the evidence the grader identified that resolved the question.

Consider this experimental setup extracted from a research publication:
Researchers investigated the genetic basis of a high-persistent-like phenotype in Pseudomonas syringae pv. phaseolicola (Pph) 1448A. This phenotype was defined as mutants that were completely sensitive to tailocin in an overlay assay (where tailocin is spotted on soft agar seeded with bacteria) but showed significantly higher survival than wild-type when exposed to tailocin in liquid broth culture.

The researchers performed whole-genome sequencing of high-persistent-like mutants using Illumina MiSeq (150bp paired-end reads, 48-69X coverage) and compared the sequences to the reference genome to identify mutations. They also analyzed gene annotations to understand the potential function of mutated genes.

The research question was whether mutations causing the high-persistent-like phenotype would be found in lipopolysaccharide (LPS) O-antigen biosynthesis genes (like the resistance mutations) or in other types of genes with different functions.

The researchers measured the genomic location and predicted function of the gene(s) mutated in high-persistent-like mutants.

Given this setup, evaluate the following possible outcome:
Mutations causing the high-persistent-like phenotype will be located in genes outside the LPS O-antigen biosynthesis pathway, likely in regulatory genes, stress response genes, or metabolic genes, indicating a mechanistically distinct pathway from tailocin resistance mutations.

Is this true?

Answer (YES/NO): NO